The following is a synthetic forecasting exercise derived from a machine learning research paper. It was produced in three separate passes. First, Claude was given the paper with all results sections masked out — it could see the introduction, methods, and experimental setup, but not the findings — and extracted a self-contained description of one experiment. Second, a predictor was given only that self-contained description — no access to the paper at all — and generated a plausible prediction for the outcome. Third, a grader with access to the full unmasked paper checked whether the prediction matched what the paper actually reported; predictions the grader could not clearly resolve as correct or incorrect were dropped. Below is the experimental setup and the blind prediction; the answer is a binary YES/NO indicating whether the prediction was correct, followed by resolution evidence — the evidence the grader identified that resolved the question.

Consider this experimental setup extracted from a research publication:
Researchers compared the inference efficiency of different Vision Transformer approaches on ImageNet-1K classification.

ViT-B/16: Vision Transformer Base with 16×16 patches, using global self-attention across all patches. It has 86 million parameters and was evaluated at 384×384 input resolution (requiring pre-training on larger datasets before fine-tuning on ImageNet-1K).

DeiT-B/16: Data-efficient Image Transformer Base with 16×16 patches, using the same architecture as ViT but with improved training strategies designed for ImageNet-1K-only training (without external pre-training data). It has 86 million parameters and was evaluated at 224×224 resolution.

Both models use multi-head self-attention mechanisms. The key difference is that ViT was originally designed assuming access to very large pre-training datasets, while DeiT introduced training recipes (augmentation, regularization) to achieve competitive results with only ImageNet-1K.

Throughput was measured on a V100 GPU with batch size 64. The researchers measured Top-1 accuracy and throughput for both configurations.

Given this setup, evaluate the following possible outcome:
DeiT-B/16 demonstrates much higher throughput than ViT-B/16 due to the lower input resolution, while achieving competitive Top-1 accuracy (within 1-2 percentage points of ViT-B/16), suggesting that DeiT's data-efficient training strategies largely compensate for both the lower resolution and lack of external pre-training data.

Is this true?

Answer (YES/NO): NO